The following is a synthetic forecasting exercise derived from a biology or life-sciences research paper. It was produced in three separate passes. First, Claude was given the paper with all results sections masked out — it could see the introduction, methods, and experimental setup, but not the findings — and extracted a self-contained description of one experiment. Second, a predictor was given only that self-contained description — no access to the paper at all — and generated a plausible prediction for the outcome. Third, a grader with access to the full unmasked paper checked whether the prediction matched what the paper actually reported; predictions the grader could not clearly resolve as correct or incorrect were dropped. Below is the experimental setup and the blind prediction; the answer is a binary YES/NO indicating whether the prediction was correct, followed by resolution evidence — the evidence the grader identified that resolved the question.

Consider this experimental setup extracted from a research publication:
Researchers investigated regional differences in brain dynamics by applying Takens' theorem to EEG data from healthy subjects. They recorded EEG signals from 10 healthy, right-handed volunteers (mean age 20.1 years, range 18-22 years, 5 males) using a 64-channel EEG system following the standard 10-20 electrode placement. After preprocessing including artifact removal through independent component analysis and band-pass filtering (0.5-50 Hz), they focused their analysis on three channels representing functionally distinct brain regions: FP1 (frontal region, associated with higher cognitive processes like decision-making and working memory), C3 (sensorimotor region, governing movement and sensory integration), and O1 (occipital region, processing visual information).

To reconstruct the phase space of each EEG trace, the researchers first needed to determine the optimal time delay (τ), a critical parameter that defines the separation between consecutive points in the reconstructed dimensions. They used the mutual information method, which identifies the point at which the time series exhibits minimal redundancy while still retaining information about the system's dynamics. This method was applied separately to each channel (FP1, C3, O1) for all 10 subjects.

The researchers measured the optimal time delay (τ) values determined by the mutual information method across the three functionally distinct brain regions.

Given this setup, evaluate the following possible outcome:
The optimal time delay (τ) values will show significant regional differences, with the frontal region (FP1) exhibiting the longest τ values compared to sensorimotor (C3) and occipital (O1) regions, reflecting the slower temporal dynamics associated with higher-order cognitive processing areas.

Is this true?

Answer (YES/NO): NO